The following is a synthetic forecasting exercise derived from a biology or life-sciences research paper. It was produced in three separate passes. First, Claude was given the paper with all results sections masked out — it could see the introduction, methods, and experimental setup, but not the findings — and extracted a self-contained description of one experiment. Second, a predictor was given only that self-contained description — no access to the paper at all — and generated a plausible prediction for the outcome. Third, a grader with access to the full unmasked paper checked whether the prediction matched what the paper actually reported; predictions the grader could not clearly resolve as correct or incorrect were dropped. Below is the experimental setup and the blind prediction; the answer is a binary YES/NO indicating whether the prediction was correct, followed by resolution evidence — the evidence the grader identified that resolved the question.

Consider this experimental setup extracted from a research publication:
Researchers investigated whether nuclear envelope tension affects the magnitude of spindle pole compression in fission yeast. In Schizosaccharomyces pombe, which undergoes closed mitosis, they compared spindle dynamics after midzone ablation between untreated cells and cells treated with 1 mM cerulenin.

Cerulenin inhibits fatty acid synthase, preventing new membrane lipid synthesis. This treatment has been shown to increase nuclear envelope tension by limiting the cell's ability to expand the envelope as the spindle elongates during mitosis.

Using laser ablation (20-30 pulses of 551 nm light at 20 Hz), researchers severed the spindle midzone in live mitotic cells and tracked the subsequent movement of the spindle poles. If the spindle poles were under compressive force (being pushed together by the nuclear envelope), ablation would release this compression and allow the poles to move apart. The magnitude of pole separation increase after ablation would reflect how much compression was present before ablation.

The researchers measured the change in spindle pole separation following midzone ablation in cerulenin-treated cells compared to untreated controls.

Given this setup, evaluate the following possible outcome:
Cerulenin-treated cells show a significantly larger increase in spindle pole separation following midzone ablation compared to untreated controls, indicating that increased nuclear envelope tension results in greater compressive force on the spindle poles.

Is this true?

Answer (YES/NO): NO